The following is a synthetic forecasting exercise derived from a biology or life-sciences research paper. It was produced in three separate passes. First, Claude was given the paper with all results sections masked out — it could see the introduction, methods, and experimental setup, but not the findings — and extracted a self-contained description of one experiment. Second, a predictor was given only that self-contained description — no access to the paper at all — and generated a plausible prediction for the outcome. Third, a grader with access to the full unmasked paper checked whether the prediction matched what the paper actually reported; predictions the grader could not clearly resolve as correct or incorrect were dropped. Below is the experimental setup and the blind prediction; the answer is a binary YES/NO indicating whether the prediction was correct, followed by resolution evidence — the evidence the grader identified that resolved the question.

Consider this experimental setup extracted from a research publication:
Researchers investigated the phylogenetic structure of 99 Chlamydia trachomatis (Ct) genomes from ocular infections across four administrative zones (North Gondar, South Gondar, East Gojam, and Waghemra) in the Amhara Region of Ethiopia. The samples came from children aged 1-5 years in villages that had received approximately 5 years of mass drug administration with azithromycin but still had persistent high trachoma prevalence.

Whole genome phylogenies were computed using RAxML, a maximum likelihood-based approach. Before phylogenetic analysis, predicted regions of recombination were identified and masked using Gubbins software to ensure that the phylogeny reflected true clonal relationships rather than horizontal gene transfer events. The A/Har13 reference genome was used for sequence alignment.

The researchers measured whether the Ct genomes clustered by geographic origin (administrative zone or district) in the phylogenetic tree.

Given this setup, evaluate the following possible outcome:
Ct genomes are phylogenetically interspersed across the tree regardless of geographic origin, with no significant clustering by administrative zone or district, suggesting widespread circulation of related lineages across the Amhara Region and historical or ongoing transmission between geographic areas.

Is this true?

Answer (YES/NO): YES